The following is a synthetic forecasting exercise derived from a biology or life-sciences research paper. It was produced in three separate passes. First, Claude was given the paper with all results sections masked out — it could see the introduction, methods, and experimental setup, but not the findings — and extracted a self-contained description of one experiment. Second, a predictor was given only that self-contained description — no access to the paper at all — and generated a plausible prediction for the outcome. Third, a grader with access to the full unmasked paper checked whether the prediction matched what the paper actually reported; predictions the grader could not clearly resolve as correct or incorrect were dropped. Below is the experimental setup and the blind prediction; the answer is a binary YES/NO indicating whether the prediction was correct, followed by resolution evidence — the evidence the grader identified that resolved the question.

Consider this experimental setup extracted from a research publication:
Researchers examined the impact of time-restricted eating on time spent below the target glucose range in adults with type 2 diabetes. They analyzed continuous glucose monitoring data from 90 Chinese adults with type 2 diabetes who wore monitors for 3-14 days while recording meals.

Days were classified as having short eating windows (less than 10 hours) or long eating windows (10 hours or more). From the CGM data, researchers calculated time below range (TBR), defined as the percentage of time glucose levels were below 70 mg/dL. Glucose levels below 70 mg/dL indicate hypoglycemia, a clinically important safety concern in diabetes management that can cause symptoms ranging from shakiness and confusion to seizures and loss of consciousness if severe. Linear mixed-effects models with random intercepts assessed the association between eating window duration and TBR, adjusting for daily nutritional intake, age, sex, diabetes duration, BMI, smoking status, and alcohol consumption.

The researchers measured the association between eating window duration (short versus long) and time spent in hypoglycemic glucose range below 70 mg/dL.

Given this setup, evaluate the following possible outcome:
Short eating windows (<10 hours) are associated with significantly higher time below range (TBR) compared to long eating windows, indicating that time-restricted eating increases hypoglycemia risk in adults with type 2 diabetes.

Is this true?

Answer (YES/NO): NO